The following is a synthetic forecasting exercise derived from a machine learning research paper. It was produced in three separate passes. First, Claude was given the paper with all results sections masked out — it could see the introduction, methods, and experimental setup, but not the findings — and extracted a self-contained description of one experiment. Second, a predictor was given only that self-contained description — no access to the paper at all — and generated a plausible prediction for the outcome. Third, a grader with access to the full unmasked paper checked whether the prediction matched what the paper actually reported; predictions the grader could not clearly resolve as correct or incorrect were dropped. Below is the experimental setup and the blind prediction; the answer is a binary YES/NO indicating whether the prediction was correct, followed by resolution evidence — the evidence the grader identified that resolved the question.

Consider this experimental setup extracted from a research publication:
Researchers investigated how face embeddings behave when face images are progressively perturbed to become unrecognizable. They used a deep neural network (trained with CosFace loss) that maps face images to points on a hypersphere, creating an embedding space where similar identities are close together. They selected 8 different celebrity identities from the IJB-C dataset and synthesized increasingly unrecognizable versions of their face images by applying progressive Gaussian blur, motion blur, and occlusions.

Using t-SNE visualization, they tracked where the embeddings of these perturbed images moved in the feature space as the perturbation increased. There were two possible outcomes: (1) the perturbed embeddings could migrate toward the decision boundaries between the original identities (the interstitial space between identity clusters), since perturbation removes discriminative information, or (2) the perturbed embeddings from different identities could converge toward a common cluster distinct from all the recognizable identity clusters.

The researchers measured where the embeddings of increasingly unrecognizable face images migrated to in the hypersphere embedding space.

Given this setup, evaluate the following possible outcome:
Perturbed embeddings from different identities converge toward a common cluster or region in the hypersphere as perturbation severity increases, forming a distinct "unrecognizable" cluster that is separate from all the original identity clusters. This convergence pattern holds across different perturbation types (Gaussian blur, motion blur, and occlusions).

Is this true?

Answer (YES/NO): YES